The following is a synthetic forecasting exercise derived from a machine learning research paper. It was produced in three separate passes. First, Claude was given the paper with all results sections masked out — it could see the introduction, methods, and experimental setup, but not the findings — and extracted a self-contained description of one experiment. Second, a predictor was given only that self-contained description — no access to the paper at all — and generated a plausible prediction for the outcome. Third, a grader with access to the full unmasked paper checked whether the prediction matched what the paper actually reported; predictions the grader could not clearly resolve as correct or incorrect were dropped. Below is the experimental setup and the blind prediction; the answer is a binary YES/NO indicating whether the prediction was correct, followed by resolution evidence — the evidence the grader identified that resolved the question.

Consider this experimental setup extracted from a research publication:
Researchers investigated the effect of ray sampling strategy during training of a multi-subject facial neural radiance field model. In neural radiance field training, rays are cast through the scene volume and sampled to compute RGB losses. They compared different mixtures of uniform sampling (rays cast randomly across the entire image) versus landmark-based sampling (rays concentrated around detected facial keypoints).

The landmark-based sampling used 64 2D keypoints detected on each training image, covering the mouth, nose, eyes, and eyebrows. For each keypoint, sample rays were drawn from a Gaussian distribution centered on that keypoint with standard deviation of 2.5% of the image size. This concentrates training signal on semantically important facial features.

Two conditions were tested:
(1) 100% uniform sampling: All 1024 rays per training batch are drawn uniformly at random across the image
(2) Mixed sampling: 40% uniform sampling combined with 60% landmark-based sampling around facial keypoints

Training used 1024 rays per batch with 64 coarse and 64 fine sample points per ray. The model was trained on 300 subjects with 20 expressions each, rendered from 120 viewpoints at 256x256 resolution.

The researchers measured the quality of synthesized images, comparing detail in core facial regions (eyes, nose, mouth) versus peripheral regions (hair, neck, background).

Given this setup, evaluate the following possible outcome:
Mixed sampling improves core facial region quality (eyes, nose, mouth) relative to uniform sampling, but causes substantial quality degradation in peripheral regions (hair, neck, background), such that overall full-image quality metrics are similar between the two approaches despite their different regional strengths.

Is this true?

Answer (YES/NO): NO